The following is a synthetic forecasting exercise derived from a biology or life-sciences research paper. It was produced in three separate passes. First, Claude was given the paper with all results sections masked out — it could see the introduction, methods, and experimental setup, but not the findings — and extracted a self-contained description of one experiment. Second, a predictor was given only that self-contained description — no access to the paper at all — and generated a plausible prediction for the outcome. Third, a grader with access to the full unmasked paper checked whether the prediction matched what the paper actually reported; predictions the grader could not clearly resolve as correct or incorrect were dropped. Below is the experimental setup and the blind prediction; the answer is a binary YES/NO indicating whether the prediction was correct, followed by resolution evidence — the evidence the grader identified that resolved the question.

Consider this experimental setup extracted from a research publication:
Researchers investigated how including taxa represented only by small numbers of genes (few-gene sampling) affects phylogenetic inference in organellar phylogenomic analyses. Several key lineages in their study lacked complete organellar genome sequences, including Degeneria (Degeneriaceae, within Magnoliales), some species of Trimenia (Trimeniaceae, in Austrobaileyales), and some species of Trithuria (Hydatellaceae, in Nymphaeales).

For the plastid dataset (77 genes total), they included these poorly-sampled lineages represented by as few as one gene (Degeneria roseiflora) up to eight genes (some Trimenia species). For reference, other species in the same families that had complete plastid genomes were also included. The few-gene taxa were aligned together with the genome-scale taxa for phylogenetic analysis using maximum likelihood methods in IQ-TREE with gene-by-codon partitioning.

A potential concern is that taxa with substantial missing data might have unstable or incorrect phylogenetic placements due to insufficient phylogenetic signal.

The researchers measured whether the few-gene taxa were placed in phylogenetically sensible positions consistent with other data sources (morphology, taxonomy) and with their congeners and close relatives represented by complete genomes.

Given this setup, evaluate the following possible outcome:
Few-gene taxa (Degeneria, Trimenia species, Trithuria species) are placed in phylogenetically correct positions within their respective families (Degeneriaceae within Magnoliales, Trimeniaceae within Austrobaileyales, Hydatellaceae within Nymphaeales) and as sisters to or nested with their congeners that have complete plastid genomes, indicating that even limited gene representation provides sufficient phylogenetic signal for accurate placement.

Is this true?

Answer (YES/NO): YES